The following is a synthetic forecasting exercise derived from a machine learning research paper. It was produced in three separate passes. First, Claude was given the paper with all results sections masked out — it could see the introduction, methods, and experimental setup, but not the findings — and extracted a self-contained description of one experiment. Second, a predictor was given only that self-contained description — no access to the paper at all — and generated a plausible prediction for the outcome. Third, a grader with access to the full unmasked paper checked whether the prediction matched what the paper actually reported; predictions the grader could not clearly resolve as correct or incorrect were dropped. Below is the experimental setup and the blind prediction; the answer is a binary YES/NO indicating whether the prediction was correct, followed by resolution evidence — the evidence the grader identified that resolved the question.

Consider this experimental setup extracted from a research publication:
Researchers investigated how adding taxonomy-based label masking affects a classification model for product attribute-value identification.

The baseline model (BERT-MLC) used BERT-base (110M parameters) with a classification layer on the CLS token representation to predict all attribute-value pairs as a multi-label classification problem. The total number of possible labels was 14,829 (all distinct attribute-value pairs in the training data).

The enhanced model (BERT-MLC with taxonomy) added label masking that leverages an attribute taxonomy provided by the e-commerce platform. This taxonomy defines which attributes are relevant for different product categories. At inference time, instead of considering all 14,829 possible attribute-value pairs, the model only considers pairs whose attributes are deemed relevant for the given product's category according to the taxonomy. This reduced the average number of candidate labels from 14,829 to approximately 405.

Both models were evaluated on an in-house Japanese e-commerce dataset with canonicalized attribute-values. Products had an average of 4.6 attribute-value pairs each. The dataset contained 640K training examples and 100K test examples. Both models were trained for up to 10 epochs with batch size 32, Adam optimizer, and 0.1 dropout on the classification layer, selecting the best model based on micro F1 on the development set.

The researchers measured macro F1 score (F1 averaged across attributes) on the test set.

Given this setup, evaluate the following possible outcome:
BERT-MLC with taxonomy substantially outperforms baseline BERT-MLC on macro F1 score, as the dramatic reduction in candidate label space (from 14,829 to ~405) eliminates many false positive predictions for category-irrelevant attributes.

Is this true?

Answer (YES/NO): YES